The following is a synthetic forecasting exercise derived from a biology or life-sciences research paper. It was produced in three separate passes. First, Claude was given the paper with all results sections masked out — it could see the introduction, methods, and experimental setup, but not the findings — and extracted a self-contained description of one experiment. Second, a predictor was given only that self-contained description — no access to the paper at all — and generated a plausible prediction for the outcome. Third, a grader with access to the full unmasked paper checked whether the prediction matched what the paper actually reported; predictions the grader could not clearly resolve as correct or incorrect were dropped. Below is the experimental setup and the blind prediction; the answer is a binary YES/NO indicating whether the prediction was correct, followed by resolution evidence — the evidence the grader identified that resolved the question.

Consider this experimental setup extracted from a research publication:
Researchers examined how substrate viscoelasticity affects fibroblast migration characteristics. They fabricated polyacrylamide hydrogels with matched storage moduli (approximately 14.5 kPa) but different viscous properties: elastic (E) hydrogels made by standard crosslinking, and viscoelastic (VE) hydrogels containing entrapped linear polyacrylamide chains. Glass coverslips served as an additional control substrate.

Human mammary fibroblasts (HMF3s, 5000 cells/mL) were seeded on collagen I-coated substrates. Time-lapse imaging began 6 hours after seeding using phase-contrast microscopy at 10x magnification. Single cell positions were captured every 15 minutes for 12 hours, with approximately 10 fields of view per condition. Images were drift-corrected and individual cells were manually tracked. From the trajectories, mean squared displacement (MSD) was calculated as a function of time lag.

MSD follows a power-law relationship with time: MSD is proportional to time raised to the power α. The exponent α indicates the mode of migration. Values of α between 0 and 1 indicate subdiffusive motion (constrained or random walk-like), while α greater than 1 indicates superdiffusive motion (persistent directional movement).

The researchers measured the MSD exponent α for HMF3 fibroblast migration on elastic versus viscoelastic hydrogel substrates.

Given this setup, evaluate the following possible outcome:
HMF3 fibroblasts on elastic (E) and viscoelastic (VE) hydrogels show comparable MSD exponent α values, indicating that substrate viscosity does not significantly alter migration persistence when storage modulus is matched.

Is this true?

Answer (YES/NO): NO